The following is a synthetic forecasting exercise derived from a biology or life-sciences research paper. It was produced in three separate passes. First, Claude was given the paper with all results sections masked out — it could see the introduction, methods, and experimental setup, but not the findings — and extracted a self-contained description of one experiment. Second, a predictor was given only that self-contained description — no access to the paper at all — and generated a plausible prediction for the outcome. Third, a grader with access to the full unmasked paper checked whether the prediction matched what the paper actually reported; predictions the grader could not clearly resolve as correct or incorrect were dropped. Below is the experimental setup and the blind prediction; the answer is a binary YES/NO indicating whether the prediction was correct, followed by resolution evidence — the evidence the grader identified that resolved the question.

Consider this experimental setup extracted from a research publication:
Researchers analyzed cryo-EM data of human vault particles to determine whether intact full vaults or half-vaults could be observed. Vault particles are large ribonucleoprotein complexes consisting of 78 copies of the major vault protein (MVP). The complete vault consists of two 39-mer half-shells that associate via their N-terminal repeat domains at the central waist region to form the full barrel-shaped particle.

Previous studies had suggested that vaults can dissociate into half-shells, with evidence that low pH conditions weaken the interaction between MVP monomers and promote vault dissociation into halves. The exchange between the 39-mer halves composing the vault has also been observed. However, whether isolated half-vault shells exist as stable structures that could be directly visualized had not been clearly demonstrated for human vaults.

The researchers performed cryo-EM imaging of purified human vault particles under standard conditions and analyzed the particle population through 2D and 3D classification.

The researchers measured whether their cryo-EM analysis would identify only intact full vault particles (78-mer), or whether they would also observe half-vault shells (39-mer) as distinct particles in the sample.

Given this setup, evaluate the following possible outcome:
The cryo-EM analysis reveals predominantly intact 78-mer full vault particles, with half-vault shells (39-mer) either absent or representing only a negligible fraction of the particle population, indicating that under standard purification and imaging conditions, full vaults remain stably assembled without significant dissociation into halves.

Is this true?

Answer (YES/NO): NO